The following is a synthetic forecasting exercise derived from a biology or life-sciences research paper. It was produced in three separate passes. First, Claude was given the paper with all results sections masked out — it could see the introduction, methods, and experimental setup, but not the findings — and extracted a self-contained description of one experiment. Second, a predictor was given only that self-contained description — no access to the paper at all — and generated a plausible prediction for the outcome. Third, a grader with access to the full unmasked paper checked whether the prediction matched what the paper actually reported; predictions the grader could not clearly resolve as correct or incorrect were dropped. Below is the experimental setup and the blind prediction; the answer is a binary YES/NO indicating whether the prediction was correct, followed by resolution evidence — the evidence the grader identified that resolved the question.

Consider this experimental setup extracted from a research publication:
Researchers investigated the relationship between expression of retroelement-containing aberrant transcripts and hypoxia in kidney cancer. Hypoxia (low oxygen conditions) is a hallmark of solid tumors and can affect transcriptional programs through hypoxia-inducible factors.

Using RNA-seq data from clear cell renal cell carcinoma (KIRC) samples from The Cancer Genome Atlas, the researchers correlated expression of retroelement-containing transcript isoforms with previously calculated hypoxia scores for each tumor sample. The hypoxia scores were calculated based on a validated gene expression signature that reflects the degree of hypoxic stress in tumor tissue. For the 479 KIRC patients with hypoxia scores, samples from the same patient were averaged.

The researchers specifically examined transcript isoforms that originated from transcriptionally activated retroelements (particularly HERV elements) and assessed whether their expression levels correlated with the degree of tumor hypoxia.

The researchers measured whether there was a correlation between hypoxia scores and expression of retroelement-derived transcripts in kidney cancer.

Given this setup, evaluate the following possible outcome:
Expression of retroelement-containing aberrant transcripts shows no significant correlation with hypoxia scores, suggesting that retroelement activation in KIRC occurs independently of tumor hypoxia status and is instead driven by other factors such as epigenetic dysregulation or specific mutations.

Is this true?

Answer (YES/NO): NO